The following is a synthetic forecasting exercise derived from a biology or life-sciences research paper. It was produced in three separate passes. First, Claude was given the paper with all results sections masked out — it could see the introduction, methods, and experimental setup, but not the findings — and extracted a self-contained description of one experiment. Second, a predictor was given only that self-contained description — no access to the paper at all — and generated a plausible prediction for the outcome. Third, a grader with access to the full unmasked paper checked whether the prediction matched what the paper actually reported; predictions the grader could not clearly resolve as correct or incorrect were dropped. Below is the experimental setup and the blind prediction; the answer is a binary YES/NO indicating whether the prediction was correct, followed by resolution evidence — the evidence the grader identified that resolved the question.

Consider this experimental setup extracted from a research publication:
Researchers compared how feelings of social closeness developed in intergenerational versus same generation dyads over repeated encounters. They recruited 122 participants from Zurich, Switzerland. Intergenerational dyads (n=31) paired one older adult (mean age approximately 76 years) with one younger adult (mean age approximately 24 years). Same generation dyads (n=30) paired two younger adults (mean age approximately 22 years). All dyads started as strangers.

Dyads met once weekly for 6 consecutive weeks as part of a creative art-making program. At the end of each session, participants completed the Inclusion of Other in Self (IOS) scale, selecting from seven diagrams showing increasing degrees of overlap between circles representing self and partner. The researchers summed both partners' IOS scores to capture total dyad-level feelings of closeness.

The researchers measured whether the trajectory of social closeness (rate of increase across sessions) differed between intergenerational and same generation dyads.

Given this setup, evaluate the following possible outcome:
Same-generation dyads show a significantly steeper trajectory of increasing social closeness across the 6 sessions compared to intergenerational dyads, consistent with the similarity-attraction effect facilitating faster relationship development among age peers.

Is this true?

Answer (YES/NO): NO